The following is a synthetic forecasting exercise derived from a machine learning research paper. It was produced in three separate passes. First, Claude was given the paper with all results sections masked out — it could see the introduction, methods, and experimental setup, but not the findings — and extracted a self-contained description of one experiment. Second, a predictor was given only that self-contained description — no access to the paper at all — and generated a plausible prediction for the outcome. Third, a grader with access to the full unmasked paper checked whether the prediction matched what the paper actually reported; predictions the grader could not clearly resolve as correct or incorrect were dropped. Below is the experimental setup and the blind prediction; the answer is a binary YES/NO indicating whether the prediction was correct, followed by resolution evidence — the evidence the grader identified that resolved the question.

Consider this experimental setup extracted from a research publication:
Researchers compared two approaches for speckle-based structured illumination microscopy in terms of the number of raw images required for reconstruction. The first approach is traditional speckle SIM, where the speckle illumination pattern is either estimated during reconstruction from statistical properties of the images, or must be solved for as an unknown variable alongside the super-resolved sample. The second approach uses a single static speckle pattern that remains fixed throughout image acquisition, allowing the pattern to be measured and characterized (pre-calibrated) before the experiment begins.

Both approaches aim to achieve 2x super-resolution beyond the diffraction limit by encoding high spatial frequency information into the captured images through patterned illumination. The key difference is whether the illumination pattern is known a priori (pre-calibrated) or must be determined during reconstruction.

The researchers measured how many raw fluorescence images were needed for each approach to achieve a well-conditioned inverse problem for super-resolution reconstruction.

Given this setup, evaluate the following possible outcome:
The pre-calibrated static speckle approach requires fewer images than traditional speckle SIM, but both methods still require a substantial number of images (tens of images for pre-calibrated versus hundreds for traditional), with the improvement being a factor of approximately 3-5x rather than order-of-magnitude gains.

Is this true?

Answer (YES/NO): NO